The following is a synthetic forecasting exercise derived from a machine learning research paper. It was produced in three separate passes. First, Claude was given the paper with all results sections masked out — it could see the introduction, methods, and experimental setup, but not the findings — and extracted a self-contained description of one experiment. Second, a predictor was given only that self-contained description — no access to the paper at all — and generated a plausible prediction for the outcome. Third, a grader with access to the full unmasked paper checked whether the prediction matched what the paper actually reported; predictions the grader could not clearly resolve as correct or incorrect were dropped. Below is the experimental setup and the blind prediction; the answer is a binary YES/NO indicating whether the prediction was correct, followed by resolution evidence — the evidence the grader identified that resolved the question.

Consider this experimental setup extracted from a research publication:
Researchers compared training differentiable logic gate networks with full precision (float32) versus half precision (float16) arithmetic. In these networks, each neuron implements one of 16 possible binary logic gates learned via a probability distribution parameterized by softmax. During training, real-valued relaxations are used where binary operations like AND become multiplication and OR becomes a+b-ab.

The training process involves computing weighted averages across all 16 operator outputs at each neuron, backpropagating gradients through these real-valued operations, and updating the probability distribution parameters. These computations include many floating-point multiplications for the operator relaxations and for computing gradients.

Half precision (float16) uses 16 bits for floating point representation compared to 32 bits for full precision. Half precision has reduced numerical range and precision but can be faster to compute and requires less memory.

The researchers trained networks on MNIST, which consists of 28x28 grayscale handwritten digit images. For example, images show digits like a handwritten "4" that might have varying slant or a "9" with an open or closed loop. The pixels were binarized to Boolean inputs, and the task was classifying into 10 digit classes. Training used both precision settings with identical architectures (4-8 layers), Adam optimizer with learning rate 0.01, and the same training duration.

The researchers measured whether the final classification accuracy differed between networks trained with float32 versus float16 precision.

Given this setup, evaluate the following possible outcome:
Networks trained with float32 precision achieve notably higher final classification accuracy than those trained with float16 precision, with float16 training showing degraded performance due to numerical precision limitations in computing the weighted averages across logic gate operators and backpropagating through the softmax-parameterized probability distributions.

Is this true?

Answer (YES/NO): NO